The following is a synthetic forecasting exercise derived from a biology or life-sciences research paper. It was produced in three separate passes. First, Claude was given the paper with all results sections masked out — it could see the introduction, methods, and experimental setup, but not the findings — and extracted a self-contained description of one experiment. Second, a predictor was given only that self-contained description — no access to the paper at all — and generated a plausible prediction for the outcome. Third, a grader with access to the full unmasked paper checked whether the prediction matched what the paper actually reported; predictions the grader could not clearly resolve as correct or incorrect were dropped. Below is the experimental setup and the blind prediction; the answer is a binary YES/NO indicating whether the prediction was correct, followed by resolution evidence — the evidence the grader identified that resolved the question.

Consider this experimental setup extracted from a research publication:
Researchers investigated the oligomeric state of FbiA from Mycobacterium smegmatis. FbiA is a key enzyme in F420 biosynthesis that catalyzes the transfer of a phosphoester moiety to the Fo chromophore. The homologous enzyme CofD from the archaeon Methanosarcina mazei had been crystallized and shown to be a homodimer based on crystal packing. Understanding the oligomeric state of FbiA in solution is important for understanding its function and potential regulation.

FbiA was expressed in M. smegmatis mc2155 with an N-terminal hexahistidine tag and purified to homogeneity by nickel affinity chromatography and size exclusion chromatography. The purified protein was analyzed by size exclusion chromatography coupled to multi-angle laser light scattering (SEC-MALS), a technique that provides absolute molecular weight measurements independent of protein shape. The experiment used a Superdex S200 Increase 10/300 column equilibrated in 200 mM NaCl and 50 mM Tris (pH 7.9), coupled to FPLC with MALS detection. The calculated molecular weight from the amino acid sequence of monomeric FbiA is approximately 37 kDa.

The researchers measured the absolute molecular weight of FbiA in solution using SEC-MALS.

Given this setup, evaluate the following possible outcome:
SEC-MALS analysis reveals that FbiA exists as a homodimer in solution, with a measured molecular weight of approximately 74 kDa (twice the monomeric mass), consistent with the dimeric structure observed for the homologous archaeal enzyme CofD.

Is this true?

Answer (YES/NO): YES